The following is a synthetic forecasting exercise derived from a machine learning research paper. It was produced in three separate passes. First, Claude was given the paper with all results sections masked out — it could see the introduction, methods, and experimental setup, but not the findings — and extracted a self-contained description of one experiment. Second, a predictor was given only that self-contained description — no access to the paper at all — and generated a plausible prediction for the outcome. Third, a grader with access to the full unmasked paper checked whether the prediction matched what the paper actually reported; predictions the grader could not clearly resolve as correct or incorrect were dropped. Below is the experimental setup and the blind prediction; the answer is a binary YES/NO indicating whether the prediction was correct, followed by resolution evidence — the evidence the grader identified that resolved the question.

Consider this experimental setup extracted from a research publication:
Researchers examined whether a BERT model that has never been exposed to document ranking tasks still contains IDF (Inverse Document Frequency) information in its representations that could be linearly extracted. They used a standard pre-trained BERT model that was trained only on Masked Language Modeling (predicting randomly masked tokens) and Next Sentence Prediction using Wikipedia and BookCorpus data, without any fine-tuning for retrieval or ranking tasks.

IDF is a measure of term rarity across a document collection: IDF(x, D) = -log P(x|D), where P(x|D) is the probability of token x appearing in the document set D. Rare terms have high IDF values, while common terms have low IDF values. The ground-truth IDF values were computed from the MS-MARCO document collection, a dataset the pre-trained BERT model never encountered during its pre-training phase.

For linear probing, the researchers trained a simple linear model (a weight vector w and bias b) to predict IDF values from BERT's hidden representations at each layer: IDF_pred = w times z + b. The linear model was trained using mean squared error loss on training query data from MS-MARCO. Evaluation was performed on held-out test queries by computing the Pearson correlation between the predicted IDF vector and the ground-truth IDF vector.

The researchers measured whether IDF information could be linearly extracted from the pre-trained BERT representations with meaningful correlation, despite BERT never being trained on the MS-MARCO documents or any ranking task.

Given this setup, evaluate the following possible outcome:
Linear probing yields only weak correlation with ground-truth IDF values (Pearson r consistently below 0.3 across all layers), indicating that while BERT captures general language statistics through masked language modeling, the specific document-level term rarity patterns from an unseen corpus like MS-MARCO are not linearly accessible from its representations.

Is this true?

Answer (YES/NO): NO